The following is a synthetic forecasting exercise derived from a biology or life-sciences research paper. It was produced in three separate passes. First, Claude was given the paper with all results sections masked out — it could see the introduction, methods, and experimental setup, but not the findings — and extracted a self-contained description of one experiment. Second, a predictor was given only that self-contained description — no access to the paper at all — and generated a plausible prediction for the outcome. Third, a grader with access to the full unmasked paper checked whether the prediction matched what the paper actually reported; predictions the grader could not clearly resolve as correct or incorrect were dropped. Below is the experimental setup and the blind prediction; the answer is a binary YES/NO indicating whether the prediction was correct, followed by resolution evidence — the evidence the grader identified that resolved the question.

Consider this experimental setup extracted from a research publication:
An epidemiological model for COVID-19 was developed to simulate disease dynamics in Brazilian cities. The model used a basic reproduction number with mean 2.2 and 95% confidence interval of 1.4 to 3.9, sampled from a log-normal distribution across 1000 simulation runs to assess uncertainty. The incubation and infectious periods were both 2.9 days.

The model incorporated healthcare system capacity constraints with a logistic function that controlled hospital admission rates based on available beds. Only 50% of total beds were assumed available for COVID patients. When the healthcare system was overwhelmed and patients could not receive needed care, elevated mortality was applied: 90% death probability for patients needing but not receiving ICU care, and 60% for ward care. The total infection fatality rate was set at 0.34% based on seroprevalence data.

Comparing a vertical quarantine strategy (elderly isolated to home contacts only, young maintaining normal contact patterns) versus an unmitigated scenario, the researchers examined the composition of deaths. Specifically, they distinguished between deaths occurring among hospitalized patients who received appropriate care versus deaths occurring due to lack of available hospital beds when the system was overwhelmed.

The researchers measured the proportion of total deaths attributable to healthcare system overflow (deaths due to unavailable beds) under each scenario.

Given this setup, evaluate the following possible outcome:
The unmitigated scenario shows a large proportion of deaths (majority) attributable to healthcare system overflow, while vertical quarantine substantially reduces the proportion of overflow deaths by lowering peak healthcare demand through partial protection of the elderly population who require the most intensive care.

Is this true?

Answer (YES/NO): NO